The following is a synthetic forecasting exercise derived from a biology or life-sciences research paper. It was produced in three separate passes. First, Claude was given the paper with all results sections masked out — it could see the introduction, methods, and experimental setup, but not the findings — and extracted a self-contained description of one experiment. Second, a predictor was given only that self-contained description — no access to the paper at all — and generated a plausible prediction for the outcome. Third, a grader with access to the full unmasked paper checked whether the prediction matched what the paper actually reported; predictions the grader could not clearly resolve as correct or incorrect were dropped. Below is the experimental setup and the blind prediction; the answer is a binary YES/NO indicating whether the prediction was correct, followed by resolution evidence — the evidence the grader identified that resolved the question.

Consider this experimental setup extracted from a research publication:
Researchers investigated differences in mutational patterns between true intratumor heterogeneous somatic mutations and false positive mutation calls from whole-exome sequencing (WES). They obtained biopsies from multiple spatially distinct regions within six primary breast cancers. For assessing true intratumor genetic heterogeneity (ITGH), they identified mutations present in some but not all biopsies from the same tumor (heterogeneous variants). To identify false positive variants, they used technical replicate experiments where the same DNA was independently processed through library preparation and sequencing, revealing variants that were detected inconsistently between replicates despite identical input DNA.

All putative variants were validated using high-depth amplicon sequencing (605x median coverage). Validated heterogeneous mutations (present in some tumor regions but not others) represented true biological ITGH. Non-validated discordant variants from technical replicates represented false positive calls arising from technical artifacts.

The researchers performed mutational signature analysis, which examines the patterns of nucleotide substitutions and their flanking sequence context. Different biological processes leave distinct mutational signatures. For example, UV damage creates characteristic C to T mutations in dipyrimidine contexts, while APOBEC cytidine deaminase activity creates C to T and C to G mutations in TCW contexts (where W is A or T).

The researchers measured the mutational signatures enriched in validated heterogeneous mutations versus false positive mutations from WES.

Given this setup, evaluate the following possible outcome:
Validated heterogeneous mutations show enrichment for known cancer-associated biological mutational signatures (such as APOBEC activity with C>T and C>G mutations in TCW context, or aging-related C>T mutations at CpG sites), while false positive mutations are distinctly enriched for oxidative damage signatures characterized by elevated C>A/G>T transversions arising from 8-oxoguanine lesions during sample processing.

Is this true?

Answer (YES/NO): NO